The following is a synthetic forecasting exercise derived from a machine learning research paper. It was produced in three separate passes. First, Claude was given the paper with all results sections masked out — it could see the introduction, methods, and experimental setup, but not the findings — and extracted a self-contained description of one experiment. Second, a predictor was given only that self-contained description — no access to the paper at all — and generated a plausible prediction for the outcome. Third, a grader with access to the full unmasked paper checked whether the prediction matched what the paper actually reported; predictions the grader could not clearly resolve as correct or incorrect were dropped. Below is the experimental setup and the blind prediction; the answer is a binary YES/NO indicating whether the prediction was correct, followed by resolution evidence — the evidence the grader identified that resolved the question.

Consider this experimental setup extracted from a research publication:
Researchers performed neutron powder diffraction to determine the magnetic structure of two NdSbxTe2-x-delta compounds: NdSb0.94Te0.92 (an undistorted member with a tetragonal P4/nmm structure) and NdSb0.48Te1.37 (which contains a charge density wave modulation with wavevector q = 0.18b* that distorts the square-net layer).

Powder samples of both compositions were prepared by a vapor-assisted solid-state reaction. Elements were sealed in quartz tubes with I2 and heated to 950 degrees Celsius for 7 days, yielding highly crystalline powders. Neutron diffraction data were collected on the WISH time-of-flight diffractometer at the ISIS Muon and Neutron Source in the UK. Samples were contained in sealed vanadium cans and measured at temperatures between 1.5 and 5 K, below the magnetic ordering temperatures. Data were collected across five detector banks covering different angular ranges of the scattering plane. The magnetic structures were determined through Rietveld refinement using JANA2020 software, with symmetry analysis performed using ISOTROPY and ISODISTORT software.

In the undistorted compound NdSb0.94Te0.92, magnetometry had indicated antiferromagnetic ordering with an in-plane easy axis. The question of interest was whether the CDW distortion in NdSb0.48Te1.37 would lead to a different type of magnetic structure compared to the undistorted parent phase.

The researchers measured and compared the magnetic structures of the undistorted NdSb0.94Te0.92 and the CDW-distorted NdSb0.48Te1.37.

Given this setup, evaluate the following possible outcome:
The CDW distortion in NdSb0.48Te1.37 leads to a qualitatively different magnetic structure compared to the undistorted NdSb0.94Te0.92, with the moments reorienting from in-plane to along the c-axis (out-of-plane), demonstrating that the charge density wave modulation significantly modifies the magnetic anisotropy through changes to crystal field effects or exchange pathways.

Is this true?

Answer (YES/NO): NO